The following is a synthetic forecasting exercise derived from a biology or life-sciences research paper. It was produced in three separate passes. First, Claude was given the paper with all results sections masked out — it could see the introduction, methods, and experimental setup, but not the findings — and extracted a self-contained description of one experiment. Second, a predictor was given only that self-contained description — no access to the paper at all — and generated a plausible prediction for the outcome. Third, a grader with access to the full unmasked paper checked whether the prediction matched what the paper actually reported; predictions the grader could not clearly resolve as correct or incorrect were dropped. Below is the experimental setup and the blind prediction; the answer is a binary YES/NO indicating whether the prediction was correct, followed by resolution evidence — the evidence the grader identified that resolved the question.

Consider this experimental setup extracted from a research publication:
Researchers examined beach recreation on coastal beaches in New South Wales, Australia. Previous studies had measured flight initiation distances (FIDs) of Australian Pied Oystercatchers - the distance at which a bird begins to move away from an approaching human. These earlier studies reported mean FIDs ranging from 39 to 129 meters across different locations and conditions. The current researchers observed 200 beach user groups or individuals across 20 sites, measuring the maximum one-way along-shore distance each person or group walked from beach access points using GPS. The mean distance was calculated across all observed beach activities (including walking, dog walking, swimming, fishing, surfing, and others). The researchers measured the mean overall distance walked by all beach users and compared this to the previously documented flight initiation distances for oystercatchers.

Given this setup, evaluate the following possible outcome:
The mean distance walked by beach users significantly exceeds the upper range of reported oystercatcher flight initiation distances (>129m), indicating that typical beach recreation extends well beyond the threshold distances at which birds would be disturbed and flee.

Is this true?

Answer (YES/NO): YES